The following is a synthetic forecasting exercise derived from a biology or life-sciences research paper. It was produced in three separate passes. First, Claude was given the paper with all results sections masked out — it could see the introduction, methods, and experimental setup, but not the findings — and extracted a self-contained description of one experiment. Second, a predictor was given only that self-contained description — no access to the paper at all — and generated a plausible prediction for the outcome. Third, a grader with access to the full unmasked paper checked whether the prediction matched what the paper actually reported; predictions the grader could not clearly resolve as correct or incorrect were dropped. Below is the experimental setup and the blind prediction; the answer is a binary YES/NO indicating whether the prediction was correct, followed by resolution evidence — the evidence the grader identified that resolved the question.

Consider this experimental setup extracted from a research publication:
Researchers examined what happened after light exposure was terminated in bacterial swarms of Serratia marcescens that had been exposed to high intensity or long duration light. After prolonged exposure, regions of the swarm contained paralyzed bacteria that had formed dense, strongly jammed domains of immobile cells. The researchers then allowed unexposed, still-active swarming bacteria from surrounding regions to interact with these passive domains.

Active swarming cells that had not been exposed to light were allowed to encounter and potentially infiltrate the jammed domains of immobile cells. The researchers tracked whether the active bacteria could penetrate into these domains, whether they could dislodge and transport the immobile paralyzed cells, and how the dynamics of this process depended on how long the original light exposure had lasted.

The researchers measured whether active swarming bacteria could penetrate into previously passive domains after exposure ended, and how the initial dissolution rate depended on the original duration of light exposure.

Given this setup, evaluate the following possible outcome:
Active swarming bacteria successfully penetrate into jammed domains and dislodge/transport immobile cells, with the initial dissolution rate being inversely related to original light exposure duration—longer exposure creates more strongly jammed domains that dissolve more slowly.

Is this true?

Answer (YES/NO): YES